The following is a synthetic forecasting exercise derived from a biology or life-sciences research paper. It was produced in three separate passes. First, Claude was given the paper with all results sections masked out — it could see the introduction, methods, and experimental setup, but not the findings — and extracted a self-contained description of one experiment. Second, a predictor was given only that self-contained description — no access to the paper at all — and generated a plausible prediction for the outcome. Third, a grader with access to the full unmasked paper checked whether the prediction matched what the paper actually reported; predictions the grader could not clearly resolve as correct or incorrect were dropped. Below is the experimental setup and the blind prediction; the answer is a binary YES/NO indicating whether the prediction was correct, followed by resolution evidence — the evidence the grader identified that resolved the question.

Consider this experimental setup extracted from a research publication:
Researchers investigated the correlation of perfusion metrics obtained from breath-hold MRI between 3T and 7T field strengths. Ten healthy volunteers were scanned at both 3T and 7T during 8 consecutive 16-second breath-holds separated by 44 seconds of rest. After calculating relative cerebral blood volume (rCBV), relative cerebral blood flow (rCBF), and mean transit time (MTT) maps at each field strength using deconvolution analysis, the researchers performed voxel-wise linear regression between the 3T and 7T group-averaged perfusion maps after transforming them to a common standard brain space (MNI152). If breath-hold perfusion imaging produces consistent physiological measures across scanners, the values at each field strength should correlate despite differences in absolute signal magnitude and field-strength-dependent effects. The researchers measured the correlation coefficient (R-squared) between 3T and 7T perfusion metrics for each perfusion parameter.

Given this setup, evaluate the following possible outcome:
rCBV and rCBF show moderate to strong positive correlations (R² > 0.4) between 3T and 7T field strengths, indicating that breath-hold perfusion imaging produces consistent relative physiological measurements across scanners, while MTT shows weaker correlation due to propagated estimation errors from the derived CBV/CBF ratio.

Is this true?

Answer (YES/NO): YES